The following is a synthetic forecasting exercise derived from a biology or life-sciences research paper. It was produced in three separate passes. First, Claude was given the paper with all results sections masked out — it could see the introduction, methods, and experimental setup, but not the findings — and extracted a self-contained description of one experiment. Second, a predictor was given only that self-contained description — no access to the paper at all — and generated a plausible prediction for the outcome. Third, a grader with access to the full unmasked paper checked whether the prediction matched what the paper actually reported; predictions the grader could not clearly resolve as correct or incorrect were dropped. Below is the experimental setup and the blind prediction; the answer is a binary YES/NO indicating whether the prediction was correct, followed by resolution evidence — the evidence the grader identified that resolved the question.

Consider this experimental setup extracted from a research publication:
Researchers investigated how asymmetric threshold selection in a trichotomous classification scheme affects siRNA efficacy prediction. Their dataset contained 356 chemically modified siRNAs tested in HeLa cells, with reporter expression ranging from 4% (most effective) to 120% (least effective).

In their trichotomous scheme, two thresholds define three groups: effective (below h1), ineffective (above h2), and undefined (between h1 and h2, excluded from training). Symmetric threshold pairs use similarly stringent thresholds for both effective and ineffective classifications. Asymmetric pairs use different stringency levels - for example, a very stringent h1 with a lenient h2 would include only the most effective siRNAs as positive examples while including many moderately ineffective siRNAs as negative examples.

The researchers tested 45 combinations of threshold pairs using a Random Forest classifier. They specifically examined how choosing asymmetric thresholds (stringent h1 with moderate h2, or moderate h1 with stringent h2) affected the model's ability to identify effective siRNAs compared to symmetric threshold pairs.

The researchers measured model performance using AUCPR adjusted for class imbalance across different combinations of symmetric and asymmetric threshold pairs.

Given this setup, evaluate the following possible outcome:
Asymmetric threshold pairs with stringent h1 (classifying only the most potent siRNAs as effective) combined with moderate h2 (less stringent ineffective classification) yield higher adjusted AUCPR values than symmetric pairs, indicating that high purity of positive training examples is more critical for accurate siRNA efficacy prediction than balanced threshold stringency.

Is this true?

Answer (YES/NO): YES